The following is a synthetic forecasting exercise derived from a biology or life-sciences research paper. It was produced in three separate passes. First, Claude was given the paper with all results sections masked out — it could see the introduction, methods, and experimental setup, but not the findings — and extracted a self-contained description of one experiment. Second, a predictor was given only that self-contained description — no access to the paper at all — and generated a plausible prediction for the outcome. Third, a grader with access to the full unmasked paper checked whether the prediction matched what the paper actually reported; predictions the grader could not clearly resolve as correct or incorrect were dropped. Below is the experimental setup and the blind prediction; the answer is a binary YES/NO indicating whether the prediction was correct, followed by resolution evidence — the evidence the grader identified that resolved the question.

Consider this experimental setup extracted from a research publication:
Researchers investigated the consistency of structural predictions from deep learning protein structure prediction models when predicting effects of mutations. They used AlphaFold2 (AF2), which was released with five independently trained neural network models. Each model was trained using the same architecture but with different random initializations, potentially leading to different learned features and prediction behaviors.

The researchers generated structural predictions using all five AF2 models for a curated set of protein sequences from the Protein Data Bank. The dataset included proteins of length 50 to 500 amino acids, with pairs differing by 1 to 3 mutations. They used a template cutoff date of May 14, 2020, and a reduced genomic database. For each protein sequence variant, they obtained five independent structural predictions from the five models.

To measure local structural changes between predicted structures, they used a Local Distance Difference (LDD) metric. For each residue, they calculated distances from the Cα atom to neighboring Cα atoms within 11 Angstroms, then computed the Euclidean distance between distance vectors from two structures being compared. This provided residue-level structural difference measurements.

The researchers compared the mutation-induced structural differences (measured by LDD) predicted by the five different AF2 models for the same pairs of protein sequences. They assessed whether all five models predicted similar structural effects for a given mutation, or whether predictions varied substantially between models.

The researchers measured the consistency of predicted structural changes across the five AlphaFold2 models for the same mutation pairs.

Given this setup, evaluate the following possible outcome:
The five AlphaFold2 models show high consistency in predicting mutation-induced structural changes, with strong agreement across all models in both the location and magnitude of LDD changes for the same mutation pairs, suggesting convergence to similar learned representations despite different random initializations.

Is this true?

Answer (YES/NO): NO